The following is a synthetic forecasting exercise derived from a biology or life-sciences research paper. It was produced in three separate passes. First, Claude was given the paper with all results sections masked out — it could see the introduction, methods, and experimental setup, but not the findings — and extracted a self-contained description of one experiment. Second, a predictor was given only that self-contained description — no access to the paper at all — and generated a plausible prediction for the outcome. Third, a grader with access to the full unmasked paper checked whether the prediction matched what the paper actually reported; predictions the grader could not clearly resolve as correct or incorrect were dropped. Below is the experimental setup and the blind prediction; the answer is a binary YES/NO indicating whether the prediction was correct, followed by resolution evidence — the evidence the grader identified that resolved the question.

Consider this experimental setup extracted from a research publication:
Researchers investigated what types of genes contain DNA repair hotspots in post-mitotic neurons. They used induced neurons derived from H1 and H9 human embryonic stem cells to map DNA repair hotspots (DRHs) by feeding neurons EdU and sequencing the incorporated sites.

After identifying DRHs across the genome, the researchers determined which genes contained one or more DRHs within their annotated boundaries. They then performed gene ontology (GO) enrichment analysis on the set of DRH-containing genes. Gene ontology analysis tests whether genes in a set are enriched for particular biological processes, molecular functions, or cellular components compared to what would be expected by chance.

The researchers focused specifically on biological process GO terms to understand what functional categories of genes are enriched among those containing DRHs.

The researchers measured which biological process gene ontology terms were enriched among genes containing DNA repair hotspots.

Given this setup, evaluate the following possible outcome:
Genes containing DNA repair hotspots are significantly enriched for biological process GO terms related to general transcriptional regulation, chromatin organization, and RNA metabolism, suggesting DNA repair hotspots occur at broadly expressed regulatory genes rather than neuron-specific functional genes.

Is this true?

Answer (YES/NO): NO